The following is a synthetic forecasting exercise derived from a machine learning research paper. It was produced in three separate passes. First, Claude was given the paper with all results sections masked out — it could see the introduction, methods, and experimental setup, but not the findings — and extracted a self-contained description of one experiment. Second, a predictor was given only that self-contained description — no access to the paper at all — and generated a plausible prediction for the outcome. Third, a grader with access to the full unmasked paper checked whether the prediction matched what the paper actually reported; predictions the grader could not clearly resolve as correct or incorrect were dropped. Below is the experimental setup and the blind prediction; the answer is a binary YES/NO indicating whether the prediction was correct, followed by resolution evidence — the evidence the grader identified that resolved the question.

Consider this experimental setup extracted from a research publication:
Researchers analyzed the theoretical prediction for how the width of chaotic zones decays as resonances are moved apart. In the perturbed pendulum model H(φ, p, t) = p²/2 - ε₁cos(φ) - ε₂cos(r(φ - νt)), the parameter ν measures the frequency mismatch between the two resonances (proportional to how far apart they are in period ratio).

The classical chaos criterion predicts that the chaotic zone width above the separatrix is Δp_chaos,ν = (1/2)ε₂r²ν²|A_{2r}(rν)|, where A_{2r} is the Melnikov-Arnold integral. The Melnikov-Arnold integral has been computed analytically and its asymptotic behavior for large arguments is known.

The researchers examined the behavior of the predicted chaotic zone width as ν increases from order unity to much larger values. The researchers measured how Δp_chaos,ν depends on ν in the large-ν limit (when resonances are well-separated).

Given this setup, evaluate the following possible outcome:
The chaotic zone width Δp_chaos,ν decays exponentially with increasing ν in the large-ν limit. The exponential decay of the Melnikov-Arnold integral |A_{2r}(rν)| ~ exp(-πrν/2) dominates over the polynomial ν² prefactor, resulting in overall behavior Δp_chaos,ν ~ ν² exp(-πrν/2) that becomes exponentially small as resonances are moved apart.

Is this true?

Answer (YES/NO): YES